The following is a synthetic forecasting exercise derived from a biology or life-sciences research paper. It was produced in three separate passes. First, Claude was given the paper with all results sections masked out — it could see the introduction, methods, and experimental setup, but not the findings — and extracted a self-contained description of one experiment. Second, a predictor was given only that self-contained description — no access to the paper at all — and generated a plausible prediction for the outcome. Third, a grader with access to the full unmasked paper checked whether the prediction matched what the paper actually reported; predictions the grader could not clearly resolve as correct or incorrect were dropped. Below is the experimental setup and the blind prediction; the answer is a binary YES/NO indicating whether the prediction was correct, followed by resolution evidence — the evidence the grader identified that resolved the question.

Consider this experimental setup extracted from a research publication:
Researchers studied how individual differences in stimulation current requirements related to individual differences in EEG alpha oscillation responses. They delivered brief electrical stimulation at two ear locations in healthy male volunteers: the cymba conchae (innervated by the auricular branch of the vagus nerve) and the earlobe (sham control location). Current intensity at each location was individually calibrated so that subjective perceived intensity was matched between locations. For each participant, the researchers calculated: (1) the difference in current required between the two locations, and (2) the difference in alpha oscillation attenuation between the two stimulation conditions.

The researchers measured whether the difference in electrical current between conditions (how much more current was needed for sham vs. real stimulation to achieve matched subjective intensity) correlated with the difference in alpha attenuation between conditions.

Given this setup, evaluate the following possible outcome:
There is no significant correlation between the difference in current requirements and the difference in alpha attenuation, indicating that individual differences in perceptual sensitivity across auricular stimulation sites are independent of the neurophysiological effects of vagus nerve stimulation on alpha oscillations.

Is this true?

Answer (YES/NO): NO